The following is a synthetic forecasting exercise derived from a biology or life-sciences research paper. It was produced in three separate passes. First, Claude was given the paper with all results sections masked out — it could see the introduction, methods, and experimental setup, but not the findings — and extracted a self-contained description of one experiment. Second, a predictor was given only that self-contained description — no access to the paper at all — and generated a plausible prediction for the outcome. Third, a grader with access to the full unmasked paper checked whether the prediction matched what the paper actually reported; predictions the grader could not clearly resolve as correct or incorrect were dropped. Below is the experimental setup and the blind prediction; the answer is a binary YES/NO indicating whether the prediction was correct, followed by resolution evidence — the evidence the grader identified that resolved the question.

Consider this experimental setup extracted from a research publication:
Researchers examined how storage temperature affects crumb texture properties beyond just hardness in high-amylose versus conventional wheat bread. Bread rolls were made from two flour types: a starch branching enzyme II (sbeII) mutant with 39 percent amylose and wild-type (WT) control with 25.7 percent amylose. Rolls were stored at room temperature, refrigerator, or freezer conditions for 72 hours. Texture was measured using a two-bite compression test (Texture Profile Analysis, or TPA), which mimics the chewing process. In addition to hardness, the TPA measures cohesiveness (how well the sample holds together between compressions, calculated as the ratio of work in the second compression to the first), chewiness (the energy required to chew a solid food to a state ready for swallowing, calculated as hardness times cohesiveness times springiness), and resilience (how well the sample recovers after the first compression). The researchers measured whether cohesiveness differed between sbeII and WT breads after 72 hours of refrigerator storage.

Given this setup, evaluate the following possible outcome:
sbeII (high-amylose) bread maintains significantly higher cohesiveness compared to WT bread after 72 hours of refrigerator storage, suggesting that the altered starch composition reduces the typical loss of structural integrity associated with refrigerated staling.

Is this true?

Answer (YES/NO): NO